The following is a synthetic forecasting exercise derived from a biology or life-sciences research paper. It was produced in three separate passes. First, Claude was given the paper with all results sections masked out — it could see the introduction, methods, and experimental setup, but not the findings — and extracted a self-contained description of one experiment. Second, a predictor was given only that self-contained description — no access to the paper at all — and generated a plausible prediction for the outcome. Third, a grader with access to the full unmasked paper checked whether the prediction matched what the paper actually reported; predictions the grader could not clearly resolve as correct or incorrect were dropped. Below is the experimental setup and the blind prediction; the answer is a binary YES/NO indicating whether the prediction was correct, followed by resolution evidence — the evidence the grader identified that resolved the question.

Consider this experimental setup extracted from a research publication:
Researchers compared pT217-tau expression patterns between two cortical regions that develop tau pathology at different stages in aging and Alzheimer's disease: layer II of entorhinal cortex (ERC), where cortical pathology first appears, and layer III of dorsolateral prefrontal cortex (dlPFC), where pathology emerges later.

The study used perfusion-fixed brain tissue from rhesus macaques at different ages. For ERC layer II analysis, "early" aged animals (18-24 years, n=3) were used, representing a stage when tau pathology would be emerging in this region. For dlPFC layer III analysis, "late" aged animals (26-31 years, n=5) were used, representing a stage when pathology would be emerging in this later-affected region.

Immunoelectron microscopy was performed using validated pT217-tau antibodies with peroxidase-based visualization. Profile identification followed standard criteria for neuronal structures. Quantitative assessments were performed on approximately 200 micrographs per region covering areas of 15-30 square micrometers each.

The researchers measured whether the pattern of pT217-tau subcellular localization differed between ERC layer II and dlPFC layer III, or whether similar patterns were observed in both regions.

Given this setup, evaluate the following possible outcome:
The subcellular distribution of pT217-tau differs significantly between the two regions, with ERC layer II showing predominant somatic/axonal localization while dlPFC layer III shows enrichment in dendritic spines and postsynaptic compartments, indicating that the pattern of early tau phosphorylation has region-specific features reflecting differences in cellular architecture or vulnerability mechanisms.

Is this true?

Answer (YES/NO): NO